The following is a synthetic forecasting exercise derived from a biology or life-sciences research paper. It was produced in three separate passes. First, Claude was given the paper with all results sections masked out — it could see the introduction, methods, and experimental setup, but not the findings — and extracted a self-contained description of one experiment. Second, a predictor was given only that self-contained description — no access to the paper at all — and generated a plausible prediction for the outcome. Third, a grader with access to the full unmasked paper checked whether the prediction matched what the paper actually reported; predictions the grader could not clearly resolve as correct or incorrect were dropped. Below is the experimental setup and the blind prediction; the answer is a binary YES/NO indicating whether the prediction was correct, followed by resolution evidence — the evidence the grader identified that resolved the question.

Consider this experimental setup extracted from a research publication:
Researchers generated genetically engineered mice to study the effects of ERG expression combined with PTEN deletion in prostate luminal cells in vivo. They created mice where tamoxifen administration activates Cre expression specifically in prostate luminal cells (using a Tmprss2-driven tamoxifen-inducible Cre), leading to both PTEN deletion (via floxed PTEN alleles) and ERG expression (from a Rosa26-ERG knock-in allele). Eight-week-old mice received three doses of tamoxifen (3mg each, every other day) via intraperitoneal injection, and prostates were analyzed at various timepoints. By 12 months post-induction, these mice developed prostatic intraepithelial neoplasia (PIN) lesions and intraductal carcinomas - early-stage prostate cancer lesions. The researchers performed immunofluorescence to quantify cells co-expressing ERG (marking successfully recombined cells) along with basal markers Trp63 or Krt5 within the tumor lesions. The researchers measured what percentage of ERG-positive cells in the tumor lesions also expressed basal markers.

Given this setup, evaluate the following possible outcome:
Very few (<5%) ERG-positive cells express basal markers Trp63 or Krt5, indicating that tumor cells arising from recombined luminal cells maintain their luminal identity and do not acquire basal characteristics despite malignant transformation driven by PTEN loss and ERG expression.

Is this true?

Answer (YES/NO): YES